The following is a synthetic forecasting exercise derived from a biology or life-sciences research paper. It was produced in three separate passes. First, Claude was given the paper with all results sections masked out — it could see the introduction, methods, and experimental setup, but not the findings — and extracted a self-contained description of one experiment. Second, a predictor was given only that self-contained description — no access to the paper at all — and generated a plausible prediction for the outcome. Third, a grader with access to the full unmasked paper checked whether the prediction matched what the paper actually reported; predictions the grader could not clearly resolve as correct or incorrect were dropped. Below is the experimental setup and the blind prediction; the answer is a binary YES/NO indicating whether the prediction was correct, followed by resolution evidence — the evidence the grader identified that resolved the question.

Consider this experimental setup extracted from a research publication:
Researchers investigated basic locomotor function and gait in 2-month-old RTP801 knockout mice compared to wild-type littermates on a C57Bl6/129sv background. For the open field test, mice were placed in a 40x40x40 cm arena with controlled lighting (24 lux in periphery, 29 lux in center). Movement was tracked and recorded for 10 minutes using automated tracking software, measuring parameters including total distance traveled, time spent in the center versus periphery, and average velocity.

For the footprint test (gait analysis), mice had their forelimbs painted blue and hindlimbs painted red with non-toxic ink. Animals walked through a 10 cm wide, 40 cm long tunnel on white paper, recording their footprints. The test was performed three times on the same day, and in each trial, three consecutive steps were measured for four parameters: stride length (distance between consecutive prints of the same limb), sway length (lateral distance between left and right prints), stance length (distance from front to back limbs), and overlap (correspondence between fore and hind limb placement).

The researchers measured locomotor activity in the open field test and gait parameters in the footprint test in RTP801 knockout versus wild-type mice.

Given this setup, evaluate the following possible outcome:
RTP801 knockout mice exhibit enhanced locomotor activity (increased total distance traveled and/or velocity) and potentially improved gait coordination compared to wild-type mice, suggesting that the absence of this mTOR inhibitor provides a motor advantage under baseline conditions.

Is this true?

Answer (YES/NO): NO